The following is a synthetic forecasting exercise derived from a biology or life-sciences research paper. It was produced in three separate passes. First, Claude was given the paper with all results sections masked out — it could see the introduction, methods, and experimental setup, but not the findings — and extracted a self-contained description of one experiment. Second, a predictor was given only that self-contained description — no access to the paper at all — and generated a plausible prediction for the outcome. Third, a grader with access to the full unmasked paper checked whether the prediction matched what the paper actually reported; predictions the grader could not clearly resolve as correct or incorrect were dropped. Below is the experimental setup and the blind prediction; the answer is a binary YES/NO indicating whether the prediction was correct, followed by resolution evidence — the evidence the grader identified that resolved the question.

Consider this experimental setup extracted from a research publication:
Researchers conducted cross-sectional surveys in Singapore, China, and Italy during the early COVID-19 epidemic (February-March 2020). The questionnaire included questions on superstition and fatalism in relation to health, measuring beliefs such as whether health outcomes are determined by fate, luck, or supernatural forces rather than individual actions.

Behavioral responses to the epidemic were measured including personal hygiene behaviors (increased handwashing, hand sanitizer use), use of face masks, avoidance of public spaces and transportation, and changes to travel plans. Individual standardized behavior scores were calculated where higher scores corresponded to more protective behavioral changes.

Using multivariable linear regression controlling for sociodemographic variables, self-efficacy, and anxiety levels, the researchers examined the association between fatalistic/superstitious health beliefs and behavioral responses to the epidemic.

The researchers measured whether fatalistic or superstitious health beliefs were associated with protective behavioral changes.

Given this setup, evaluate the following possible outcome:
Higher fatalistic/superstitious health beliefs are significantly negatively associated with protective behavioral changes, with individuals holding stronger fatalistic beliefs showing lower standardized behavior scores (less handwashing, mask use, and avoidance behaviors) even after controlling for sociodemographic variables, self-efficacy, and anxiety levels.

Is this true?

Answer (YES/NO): NO